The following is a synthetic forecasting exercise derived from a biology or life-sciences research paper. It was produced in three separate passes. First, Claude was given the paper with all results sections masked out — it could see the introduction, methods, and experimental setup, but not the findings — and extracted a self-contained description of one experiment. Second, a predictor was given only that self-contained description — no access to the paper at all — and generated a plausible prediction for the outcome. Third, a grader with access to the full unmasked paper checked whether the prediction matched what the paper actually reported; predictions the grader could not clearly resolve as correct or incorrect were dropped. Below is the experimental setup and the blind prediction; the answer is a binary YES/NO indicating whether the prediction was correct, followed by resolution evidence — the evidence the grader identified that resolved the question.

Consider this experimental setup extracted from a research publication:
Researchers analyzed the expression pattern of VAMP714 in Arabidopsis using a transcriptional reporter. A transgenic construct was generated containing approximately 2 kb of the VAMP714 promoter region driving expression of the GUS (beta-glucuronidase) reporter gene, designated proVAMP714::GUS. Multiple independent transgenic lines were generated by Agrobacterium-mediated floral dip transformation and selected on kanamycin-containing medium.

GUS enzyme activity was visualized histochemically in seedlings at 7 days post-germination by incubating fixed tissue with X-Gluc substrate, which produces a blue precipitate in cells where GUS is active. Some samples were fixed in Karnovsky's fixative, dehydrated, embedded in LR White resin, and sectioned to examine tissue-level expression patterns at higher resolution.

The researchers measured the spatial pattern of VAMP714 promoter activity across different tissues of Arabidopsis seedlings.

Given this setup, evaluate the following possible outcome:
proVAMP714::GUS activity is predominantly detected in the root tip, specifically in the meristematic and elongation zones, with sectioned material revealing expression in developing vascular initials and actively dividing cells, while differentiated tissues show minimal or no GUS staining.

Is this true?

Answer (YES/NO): NO